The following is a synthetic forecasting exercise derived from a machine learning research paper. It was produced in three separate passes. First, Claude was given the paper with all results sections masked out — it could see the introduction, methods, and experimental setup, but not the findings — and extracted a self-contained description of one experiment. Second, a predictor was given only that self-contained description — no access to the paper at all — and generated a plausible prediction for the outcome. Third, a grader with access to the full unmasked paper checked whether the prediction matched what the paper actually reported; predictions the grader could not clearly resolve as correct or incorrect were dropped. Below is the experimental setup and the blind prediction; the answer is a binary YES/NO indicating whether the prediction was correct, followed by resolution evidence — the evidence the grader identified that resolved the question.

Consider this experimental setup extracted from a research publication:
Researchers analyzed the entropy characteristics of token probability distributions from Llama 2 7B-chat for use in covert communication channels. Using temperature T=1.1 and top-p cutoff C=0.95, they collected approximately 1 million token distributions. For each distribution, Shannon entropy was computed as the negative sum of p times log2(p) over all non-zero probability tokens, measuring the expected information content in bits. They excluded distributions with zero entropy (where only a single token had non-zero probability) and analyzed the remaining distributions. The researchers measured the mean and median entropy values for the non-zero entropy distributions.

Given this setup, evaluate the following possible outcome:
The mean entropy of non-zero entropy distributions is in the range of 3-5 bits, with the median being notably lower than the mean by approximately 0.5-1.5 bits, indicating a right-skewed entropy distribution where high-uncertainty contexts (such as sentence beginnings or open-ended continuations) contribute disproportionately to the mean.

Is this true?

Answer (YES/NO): NO